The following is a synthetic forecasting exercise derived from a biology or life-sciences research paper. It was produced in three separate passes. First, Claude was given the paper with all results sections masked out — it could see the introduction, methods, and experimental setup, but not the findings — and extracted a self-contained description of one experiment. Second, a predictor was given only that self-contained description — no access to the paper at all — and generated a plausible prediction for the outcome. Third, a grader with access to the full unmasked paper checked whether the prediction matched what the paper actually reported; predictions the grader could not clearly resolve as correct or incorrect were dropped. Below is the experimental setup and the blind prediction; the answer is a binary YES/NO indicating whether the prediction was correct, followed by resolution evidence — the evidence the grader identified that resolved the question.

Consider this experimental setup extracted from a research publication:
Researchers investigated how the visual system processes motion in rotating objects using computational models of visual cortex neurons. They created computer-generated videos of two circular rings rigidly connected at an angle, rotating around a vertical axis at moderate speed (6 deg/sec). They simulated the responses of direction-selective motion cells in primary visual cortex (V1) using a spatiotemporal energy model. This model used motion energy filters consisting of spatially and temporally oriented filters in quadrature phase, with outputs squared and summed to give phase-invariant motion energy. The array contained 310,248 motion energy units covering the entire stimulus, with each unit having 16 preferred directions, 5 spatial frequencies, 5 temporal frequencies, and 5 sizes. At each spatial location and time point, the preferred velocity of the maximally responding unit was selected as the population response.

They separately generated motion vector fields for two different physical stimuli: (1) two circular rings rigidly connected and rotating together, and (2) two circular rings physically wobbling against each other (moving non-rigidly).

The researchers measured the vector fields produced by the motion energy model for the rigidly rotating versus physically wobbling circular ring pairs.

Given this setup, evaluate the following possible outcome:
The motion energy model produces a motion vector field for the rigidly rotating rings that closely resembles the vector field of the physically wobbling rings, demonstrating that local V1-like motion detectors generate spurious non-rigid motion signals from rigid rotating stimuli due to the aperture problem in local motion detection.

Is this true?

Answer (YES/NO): YES